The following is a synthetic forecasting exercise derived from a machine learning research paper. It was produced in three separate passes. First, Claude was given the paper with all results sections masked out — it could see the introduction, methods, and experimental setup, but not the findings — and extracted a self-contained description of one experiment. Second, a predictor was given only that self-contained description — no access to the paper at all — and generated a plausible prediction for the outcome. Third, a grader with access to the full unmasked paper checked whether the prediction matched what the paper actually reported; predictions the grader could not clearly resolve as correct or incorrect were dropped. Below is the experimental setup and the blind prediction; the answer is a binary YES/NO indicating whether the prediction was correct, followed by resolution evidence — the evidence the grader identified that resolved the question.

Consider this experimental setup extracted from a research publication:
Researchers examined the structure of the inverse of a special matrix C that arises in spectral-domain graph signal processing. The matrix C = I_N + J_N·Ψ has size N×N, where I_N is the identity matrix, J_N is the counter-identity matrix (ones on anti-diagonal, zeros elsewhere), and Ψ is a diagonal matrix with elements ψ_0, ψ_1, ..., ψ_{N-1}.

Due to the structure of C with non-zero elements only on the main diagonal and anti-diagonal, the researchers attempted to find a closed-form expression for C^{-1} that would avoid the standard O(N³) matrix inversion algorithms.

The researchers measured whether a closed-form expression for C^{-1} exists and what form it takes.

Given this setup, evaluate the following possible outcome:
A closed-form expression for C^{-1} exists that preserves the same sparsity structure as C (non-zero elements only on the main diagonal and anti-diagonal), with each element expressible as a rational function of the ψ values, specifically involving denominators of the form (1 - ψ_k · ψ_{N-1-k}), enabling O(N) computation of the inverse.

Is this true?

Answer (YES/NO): YES